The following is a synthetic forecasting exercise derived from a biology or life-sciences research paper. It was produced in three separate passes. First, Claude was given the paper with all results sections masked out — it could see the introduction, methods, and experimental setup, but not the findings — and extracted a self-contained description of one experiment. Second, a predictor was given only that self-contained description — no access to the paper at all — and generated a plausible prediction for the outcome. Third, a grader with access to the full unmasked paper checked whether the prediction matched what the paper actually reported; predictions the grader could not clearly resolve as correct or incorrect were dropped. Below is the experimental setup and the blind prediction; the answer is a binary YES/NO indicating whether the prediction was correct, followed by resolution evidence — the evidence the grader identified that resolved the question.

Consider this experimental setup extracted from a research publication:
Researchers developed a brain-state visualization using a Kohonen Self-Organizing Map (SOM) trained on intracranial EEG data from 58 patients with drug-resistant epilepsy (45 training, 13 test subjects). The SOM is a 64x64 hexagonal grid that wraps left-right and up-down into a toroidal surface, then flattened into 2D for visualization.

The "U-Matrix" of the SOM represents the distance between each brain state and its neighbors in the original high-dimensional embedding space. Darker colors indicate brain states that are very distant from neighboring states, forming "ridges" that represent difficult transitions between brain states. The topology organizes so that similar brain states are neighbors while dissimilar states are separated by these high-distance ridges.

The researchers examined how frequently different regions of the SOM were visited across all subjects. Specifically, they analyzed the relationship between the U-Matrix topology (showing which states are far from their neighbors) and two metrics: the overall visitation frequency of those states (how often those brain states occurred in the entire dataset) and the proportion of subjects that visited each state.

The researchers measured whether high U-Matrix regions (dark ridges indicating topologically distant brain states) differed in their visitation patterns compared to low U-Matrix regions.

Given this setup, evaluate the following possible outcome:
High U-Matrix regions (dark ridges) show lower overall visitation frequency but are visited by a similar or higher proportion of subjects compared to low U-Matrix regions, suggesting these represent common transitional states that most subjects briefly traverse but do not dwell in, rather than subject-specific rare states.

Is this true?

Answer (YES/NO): NO